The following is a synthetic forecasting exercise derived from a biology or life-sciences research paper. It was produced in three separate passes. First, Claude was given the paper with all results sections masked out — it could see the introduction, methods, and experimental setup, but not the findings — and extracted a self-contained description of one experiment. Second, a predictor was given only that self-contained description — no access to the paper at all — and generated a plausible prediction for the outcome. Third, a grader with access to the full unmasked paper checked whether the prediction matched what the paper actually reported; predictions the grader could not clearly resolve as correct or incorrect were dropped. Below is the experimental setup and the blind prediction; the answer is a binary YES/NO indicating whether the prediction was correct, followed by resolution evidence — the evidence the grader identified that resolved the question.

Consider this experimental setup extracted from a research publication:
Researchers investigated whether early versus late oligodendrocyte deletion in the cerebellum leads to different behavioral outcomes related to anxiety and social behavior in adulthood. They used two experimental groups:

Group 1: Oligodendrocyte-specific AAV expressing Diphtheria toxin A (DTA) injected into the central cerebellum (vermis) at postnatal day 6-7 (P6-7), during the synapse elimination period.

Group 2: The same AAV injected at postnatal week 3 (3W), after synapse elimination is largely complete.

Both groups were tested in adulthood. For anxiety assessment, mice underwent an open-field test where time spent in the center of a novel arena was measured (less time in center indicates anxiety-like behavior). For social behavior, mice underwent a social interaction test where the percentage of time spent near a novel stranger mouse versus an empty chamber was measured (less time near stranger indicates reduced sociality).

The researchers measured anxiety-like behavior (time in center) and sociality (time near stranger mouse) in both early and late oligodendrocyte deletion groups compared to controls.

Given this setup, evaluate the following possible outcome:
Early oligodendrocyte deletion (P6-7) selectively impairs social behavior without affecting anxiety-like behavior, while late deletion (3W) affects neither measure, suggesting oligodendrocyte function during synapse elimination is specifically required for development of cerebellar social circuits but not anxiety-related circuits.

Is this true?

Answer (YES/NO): NO